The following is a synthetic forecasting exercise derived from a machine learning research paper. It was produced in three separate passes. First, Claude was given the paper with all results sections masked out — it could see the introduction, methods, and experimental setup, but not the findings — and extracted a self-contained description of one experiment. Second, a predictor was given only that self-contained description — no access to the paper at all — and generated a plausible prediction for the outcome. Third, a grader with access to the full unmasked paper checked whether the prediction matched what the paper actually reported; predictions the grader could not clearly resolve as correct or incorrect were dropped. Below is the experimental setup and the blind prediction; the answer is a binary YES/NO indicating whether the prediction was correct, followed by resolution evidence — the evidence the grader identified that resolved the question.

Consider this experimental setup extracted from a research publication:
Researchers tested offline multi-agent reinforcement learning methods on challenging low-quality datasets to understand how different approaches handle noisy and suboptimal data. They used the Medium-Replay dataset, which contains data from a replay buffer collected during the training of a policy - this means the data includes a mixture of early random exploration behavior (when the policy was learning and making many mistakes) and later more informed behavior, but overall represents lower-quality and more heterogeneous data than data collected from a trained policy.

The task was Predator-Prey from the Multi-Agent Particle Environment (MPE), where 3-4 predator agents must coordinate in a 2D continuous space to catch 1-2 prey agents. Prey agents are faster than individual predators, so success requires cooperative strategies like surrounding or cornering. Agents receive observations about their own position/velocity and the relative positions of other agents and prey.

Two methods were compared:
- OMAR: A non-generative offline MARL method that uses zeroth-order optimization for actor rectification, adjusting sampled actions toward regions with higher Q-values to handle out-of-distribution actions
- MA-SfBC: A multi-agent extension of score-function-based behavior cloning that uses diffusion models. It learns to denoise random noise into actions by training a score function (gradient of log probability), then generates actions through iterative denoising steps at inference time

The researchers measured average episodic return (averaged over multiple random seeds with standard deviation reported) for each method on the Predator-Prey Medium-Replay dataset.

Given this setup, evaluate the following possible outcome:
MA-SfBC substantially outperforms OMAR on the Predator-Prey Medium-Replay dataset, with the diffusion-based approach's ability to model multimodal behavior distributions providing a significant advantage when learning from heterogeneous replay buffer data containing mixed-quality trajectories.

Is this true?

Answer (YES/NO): NO